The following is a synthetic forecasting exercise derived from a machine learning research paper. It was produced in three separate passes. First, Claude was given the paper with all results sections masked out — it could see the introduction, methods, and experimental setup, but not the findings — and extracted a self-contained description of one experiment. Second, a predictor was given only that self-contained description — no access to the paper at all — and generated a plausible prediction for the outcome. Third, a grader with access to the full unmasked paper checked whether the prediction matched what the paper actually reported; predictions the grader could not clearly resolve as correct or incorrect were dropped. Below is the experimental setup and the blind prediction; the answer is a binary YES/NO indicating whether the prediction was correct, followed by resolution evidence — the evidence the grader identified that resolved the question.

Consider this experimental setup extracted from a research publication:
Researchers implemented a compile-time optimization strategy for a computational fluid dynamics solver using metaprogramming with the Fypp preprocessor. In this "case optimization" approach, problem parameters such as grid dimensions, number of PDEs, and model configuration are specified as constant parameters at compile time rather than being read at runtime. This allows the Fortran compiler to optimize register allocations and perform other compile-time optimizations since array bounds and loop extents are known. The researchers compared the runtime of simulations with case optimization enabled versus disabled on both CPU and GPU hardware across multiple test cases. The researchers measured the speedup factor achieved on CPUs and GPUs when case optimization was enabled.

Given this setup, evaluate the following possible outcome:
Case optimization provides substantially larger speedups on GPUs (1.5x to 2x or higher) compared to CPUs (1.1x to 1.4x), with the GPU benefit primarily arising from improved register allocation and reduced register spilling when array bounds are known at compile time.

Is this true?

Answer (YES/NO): NO